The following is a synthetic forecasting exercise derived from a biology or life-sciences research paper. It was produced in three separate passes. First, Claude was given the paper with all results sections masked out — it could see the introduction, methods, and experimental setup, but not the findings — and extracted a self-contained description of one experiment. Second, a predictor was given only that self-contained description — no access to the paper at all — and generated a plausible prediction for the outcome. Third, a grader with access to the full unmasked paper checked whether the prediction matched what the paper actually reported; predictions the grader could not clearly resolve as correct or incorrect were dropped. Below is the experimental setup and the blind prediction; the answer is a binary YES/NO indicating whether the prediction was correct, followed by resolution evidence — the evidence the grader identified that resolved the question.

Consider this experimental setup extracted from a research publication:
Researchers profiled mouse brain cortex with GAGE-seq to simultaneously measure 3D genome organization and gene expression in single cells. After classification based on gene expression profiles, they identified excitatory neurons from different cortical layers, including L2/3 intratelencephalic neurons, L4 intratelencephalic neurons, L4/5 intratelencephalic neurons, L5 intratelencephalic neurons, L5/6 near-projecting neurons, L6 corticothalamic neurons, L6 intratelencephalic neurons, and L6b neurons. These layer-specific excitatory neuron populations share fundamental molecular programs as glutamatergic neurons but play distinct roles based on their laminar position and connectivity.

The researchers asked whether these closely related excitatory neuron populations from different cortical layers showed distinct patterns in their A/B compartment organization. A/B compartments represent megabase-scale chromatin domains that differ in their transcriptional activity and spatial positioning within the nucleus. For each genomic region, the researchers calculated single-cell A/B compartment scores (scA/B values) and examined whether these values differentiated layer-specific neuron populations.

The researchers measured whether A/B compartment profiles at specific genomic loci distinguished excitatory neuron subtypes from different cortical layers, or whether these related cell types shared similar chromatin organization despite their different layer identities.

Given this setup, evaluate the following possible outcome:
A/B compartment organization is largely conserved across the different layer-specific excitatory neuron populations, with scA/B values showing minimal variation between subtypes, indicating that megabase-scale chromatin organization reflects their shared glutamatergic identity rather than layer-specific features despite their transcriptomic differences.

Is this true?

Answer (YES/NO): NO